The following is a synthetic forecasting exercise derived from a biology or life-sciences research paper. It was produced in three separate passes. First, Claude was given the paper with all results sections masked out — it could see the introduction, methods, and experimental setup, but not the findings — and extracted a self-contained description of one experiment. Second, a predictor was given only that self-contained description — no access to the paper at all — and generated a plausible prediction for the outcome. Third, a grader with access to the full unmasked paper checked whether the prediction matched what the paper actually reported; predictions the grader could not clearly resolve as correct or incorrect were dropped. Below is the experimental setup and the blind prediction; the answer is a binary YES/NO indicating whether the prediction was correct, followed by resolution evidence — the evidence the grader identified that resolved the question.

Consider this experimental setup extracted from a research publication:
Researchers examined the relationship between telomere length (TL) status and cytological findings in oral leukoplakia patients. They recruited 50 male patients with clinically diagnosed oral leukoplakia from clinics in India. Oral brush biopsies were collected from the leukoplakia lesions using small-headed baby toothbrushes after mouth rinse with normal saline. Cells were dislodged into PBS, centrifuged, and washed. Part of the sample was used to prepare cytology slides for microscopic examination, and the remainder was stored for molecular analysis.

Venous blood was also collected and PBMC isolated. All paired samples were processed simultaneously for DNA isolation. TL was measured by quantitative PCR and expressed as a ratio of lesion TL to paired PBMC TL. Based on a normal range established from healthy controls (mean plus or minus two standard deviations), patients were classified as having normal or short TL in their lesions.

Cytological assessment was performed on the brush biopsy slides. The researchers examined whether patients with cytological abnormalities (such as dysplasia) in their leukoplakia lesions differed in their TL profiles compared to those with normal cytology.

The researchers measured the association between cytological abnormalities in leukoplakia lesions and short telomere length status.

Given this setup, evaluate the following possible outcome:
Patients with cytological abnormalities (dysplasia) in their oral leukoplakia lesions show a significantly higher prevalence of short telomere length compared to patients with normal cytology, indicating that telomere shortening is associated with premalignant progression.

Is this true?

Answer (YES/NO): NO